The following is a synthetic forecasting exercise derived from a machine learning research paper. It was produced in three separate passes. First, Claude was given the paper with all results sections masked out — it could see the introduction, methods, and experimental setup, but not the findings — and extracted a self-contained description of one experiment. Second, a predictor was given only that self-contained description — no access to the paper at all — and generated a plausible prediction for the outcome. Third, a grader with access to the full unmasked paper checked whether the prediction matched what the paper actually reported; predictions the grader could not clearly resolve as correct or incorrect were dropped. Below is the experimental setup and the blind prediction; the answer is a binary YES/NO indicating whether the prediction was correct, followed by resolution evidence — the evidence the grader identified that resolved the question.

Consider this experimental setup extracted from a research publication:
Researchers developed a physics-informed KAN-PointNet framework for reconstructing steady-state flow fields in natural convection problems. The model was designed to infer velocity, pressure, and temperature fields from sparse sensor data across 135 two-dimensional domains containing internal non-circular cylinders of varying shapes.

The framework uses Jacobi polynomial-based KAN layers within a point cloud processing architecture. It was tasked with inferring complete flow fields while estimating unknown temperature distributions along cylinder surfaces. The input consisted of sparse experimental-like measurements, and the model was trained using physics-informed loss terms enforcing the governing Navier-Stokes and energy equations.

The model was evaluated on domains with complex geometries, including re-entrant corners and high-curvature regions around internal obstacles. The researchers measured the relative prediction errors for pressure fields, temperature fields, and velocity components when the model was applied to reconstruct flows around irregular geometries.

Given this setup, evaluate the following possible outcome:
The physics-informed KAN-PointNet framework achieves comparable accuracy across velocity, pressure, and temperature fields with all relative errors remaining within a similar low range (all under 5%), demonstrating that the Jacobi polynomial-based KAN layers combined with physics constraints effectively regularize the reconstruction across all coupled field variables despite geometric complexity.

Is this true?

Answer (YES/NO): NO